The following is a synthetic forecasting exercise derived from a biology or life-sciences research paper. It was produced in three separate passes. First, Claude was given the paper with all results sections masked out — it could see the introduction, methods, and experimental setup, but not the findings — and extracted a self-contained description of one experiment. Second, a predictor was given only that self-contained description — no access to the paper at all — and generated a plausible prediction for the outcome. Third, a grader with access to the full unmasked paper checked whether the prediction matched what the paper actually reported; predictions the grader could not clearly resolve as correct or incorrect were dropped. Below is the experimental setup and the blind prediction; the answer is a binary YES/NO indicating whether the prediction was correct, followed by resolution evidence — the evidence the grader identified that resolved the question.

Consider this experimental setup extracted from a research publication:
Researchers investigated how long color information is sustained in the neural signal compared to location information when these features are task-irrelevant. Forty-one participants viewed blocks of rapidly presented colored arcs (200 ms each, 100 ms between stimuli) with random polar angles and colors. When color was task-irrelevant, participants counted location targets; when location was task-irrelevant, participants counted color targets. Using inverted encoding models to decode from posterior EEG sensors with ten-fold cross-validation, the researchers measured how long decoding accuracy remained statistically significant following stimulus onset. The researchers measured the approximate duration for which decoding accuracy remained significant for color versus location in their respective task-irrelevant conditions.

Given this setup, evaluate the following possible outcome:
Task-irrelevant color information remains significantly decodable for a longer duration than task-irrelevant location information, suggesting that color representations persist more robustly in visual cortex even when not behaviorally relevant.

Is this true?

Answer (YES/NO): NO